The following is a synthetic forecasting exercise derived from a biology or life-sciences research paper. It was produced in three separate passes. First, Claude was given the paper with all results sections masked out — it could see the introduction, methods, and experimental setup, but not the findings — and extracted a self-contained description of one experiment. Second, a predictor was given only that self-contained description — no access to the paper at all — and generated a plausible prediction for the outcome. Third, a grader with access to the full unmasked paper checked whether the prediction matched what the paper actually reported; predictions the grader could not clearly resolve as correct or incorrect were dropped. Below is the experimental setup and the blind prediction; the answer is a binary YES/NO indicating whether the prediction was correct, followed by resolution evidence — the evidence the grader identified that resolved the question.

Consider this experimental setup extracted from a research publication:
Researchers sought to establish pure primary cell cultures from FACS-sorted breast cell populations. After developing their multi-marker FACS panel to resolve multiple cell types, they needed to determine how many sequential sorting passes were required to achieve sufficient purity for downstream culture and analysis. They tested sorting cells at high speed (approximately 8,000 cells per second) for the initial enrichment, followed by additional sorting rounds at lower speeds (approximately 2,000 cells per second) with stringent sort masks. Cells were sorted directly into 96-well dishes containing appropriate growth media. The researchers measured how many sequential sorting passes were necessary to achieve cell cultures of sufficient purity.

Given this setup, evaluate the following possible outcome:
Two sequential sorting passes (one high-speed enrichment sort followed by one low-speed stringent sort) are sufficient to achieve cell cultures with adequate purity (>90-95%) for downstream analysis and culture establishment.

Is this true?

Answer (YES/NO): NO